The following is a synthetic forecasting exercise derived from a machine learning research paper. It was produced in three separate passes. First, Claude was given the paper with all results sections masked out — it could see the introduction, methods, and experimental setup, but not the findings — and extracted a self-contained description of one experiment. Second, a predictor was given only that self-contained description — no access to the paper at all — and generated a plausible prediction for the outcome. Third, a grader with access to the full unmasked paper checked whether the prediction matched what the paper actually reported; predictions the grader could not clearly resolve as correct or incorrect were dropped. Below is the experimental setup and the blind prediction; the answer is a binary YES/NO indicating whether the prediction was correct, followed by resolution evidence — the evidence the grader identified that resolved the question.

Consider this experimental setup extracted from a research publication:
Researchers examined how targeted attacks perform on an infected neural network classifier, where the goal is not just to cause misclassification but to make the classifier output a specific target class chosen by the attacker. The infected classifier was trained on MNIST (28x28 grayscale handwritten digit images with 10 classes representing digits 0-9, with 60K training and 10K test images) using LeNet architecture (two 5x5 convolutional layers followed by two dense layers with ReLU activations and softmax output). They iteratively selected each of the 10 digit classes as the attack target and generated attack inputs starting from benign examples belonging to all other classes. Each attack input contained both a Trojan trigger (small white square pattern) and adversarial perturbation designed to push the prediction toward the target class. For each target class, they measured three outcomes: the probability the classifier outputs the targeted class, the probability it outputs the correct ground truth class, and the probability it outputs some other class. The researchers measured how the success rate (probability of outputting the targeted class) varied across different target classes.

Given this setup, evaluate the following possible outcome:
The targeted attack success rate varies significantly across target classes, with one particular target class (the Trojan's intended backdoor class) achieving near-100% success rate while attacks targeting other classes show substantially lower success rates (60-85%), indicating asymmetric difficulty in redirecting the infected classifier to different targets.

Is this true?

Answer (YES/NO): NO